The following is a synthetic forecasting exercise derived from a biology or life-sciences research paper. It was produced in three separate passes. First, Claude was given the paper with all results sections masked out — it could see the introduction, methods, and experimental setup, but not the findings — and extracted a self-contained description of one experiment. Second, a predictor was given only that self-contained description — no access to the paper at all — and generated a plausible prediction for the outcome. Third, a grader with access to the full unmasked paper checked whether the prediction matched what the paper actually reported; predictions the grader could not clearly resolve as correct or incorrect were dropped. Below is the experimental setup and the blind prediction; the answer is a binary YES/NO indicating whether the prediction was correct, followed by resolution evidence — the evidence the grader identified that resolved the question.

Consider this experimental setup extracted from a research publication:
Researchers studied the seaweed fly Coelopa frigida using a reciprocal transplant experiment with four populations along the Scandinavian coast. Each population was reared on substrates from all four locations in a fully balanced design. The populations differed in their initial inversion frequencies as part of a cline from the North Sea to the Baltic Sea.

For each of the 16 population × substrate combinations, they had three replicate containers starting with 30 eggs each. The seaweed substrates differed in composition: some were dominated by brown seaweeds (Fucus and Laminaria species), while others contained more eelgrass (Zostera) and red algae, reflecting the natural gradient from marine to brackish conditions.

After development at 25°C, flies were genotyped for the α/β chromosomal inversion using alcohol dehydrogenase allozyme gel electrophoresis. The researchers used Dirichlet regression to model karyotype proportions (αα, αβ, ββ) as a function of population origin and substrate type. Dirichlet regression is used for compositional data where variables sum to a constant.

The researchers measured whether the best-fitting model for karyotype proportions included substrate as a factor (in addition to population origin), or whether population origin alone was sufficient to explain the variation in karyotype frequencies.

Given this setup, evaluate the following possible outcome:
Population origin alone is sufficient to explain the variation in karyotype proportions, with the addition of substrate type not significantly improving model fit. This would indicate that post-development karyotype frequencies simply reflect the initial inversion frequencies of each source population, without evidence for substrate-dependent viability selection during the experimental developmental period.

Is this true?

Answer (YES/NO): NO